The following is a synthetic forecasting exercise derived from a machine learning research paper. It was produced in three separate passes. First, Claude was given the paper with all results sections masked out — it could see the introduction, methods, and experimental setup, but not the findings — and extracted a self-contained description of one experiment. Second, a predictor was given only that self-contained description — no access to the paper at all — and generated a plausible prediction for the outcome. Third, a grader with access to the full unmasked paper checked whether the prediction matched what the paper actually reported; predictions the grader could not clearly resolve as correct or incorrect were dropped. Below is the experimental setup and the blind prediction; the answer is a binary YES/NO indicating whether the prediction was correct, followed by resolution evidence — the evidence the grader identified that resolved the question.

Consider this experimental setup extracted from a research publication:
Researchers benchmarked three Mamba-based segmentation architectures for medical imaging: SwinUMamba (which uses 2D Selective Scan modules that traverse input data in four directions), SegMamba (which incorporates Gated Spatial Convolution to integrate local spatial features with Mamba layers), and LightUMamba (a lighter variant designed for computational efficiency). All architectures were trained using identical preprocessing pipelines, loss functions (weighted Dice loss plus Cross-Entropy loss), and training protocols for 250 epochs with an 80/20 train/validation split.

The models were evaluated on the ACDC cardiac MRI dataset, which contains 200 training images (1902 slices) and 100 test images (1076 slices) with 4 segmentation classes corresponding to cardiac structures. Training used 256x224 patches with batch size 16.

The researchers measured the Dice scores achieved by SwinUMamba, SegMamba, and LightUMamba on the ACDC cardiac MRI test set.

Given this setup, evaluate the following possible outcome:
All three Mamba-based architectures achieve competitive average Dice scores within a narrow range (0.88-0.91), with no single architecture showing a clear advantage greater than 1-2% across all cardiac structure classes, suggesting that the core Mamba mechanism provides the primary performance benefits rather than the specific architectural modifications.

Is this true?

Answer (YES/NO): NO